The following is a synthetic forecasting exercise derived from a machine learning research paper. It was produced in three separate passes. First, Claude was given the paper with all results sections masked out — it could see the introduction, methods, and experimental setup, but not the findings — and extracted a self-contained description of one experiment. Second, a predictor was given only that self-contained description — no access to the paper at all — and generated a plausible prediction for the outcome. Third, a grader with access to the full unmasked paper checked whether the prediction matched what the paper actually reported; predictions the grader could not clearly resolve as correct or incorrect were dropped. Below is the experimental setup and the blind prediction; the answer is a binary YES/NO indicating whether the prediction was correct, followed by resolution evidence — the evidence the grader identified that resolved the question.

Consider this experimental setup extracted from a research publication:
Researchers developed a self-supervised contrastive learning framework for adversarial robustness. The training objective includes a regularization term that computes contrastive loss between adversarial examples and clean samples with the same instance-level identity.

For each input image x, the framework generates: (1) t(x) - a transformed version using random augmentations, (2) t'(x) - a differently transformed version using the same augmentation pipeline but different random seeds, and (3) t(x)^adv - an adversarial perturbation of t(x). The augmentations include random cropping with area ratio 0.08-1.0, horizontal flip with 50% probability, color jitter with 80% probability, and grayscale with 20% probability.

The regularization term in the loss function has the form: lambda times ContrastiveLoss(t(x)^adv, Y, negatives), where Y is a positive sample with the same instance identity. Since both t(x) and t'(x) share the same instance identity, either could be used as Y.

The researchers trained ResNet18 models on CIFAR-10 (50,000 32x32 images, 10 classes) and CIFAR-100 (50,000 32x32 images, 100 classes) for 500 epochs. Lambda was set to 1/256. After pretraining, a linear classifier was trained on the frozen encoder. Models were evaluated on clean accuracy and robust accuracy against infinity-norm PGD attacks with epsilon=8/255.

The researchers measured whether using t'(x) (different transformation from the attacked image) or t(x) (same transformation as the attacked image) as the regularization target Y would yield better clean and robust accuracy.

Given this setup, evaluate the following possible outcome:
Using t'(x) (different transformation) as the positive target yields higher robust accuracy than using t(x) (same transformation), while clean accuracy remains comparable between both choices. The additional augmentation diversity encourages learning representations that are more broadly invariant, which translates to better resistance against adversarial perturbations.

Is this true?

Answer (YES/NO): NO